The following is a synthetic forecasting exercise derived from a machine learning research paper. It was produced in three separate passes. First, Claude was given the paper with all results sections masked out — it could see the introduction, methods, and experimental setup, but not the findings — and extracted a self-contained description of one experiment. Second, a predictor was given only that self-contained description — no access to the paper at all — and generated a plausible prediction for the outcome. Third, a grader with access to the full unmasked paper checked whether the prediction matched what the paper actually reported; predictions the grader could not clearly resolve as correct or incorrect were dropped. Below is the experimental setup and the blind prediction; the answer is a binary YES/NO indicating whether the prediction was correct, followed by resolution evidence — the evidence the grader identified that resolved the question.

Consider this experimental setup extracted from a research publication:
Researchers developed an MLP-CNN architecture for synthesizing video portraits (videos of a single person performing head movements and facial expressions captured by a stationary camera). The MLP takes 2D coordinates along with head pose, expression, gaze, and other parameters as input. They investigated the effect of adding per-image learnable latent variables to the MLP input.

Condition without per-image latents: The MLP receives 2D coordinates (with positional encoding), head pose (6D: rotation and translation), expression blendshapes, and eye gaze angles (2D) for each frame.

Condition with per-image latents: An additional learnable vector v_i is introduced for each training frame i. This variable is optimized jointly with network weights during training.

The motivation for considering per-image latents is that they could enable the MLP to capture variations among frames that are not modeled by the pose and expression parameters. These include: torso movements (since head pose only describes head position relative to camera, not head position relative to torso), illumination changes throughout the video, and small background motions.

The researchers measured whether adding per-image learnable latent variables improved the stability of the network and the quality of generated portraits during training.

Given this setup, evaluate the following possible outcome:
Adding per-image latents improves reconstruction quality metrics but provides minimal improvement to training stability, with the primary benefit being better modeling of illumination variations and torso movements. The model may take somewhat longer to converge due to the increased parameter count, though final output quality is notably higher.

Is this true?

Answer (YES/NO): NO